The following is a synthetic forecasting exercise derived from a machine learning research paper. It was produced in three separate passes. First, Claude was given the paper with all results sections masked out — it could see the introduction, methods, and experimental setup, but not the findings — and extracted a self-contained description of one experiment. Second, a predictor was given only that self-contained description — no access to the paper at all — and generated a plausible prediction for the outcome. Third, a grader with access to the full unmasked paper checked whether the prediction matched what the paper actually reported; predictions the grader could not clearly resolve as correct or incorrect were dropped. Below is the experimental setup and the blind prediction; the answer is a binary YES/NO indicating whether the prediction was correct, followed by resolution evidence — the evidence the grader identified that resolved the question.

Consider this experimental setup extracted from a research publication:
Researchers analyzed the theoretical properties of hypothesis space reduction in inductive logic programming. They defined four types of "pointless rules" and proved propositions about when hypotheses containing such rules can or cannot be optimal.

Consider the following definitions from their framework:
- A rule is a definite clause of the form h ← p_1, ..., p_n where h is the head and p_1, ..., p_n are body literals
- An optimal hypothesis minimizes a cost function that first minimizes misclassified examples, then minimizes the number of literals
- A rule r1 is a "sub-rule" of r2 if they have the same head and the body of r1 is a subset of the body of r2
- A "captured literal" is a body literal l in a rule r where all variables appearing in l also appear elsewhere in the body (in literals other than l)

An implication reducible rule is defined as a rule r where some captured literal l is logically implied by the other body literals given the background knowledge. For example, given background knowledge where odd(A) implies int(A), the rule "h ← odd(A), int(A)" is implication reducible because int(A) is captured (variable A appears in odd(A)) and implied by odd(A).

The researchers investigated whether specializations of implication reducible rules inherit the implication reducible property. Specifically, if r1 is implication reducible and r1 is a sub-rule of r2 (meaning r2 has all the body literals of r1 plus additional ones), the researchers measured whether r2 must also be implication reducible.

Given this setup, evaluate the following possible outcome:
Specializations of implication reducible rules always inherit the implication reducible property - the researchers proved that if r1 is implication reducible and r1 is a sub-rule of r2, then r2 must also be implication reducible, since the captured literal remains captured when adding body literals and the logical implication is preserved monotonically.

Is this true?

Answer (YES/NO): YES